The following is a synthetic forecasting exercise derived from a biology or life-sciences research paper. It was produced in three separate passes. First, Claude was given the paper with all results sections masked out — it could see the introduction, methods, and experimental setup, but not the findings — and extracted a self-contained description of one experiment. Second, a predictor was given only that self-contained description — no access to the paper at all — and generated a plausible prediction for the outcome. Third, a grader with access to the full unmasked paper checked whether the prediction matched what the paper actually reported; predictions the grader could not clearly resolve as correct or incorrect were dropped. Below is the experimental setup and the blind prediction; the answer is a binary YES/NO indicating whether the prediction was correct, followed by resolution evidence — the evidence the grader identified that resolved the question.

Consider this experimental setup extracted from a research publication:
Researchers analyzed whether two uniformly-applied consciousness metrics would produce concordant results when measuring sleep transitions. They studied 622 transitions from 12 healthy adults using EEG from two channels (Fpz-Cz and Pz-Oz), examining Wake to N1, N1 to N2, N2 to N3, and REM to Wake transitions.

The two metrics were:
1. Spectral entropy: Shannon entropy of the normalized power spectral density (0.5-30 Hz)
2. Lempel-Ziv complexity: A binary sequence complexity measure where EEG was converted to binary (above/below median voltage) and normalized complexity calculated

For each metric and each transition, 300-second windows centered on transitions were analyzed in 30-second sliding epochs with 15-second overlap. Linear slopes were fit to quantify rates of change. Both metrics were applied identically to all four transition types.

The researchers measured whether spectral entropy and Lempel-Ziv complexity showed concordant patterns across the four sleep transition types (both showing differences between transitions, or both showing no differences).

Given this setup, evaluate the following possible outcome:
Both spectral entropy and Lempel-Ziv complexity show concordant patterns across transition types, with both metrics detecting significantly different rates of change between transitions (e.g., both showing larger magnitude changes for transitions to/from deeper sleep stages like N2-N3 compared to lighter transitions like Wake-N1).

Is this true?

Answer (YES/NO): NO